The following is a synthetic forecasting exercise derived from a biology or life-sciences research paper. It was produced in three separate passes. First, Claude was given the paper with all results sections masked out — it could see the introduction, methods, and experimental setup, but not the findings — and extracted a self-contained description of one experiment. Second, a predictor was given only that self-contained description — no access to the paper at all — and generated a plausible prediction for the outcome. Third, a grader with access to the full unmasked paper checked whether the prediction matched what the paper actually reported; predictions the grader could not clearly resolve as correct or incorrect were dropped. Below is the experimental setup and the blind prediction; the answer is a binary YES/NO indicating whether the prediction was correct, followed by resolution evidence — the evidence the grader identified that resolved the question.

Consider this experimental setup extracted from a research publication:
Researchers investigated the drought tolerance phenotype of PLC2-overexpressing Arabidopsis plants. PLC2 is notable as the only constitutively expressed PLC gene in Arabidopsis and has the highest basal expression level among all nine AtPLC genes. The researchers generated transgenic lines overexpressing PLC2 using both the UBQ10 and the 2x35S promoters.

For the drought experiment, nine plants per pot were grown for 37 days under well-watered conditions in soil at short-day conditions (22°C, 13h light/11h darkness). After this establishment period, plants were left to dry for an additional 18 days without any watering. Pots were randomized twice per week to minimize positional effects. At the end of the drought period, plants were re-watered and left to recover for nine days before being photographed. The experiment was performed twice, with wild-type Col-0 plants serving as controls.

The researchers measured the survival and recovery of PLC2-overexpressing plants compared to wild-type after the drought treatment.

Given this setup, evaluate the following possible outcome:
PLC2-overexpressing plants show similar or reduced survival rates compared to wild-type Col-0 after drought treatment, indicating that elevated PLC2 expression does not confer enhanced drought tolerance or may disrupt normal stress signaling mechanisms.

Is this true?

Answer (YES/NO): NO